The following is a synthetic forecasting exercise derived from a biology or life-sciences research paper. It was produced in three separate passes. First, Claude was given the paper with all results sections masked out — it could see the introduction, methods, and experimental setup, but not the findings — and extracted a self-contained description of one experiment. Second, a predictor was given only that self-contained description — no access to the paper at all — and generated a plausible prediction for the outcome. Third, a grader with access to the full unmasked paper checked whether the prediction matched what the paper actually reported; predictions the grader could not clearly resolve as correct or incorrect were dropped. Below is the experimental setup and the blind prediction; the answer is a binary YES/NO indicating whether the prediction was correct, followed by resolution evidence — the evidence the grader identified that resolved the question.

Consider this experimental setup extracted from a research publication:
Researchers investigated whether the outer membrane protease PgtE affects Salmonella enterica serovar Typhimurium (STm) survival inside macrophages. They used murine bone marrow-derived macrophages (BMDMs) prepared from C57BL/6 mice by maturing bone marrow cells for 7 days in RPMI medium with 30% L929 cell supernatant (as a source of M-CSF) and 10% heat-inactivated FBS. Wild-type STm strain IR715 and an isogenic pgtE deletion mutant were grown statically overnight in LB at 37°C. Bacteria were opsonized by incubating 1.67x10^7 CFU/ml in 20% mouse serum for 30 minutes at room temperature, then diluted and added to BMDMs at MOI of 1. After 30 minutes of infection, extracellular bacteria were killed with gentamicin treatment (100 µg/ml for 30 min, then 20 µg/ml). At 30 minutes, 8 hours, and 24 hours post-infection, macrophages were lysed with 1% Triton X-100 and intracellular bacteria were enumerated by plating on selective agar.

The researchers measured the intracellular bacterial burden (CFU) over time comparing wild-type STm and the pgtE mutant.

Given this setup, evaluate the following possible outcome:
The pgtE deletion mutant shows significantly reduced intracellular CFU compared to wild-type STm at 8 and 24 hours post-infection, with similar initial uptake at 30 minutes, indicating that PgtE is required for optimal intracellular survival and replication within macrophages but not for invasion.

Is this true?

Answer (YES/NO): NO